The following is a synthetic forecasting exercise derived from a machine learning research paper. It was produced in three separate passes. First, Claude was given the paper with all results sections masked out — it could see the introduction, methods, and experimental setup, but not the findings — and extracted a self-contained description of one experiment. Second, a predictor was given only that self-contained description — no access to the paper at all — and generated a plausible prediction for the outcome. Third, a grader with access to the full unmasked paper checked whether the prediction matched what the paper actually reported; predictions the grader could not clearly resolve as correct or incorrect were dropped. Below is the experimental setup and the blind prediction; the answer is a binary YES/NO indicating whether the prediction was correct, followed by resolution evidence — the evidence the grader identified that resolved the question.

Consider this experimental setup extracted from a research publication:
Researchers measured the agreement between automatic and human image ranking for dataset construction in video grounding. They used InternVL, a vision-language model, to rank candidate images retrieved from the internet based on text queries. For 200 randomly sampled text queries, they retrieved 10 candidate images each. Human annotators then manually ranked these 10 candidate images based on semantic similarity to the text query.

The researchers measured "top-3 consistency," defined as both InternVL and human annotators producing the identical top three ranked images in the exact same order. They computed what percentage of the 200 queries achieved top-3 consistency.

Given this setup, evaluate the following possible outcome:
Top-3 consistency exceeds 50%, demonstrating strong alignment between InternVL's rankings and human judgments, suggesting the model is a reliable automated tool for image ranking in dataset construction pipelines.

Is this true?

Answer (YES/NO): YES